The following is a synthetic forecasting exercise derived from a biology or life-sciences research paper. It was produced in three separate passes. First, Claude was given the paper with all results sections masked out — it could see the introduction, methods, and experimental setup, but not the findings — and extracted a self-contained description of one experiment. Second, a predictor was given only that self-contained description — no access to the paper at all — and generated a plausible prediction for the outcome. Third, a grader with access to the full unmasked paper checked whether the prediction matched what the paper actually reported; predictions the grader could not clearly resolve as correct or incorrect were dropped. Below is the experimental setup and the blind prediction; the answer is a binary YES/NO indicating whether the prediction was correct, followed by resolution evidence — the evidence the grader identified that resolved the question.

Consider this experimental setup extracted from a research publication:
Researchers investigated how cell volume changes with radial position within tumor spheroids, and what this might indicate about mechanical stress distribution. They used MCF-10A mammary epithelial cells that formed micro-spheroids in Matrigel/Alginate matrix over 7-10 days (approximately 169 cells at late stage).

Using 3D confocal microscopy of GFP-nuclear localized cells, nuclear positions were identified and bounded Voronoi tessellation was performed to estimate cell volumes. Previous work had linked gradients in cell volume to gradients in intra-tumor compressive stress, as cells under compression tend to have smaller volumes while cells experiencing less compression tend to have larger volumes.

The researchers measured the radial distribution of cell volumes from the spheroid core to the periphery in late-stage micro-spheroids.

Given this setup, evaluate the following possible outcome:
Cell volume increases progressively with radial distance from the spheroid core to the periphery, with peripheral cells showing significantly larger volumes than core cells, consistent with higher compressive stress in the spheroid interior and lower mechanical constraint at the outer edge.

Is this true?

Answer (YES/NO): YES